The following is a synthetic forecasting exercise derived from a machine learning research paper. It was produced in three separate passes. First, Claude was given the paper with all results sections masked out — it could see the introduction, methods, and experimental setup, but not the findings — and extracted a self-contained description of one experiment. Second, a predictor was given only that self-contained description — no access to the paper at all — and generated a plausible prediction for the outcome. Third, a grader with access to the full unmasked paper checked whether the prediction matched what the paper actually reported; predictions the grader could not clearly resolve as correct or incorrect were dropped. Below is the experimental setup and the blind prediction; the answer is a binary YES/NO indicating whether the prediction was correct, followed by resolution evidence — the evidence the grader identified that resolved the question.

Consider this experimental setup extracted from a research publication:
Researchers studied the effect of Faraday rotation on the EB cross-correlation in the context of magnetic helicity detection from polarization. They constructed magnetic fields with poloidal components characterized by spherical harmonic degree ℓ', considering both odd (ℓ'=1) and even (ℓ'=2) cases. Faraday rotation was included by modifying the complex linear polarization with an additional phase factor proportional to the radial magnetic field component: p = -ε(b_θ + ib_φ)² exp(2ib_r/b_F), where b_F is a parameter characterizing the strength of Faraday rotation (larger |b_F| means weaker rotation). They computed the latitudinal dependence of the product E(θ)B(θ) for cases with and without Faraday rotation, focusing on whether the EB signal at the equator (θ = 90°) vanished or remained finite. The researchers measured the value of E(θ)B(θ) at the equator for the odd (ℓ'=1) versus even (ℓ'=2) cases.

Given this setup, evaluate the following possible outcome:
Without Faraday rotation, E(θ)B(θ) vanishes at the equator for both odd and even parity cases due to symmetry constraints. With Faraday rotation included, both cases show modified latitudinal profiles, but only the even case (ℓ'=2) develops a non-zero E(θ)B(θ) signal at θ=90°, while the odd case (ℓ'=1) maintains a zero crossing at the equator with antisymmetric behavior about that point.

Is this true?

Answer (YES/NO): YES